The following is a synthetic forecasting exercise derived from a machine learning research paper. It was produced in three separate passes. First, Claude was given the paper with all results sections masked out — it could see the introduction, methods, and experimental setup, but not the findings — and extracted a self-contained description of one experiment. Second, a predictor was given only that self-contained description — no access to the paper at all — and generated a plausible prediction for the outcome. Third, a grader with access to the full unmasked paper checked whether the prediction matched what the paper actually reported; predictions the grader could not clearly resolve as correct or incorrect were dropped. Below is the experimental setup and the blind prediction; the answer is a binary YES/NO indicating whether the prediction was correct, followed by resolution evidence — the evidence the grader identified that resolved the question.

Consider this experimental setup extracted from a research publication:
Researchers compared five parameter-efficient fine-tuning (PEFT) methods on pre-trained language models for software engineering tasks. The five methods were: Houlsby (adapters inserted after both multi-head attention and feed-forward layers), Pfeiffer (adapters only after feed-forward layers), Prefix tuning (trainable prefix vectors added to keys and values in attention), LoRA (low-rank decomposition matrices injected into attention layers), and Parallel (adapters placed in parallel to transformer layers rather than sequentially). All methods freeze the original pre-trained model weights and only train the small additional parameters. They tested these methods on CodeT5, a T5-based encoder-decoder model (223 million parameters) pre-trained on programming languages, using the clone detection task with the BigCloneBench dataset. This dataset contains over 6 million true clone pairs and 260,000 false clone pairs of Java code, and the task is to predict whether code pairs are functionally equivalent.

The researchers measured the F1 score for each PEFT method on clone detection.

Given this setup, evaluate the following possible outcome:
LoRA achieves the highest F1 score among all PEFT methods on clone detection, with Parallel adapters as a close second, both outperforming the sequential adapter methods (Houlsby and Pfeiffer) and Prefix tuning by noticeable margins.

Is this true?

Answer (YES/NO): NO